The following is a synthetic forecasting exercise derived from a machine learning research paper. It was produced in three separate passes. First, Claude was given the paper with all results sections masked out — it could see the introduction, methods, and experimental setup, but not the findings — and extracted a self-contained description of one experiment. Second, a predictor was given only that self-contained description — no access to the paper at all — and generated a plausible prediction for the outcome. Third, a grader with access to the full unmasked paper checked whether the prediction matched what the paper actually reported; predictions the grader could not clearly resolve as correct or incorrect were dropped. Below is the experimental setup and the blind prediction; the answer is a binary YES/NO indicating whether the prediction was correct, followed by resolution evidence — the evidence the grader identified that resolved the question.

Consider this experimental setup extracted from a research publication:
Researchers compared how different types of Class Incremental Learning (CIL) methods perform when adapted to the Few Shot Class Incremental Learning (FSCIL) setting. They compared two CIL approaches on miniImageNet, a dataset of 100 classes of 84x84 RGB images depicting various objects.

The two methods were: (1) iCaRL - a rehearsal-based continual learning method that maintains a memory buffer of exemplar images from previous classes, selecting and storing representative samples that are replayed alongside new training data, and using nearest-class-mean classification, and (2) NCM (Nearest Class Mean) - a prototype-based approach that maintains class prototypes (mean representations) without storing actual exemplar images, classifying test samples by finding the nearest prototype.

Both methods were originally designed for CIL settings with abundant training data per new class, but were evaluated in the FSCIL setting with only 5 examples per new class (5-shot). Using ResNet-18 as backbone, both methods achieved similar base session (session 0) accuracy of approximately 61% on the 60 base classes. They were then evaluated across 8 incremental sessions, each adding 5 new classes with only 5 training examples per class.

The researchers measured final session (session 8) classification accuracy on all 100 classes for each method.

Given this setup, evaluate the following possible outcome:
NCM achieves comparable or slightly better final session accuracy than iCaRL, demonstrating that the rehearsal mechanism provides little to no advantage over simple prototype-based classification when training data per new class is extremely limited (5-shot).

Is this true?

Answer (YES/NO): NO